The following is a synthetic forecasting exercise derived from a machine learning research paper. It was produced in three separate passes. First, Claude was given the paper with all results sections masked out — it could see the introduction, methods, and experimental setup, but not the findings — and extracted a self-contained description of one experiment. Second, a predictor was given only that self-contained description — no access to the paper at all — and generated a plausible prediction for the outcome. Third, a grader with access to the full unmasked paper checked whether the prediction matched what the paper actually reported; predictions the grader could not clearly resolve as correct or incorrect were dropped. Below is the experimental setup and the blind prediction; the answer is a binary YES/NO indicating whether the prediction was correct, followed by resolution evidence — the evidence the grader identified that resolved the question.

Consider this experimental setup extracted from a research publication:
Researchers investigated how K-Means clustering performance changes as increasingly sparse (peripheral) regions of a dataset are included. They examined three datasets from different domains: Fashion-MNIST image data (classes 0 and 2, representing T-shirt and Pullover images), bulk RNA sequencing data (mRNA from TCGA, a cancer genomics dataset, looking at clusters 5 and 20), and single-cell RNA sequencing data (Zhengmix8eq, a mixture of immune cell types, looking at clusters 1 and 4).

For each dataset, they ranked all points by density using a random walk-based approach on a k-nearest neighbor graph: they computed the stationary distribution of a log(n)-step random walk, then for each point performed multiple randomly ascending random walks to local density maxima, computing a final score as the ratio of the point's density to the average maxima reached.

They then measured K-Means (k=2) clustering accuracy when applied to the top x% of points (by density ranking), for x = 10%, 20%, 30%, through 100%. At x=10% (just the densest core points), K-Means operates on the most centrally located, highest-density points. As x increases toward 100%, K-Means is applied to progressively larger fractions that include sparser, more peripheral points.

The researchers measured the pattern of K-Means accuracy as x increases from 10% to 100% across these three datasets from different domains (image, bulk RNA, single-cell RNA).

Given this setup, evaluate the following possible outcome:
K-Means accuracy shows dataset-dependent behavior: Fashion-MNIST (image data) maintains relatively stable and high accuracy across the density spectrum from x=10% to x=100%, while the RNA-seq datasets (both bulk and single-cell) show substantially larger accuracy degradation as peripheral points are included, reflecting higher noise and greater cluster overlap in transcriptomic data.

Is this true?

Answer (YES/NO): NO